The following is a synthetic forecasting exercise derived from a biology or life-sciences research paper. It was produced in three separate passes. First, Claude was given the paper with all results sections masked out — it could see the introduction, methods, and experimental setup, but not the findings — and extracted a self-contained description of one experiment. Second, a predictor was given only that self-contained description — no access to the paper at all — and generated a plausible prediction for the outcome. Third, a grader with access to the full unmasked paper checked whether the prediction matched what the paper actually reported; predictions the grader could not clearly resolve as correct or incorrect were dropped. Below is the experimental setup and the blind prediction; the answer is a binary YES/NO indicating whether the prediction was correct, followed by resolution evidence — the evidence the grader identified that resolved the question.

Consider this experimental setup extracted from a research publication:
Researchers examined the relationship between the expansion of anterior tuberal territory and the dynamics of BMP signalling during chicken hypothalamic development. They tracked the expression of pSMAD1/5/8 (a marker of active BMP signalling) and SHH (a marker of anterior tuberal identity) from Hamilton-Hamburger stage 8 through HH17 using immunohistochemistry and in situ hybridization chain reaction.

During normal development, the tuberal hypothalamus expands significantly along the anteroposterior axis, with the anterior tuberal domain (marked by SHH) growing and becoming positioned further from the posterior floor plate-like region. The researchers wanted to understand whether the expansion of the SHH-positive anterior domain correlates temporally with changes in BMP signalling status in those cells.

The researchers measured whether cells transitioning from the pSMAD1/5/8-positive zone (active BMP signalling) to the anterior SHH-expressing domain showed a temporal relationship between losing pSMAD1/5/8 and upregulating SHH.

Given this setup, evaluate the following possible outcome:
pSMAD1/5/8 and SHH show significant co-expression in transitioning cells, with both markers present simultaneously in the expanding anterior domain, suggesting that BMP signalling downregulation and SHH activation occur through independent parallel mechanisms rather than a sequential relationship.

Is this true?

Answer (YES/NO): NO